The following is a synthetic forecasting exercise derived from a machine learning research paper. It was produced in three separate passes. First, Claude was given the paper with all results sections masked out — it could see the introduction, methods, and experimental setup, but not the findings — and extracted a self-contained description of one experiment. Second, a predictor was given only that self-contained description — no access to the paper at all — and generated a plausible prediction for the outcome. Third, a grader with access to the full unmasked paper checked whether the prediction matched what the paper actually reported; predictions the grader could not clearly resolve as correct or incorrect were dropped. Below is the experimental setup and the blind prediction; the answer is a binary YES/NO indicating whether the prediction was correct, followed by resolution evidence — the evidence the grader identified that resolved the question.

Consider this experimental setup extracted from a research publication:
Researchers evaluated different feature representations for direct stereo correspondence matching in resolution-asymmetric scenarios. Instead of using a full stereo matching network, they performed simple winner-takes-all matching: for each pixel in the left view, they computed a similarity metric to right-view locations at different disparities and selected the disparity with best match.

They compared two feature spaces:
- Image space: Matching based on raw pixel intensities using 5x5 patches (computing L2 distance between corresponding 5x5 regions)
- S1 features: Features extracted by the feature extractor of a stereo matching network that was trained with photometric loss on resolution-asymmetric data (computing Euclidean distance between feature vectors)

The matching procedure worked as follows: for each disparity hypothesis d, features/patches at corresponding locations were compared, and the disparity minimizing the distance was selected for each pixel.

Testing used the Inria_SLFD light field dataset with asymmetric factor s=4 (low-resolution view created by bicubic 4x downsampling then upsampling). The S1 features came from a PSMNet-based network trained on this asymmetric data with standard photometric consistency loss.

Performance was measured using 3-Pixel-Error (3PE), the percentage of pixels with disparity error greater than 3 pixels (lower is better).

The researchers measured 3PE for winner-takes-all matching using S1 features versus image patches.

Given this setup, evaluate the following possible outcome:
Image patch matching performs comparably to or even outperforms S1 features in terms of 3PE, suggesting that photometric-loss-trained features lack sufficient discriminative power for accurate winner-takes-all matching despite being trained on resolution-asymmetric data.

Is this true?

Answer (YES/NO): NO